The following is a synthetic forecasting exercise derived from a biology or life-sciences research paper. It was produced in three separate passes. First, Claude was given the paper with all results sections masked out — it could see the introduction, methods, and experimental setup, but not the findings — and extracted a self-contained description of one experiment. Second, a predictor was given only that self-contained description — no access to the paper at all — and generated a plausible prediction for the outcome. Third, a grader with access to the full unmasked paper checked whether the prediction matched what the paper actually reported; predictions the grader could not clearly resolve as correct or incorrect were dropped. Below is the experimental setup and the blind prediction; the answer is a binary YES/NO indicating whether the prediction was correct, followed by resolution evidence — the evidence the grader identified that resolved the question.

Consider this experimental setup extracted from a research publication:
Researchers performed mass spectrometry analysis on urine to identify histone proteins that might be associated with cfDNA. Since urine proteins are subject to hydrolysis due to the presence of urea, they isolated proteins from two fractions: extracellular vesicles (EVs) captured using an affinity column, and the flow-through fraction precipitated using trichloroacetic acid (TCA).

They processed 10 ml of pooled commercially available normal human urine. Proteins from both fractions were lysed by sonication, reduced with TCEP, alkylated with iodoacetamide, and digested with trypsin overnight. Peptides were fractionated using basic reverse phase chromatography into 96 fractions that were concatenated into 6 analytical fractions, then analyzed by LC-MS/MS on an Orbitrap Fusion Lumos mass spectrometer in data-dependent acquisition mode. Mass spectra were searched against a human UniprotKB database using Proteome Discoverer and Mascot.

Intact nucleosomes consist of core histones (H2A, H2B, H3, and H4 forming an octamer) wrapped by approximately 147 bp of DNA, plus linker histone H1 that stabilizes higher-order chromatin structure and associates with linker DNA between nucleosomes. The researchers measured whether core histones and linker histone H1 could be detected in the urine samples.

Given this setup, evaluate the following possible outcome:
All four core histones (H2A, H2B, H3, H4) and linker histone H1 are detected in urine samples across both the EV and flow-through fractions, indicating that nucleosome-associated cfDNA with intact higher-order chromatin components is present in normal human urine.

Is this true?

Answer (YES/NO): NO